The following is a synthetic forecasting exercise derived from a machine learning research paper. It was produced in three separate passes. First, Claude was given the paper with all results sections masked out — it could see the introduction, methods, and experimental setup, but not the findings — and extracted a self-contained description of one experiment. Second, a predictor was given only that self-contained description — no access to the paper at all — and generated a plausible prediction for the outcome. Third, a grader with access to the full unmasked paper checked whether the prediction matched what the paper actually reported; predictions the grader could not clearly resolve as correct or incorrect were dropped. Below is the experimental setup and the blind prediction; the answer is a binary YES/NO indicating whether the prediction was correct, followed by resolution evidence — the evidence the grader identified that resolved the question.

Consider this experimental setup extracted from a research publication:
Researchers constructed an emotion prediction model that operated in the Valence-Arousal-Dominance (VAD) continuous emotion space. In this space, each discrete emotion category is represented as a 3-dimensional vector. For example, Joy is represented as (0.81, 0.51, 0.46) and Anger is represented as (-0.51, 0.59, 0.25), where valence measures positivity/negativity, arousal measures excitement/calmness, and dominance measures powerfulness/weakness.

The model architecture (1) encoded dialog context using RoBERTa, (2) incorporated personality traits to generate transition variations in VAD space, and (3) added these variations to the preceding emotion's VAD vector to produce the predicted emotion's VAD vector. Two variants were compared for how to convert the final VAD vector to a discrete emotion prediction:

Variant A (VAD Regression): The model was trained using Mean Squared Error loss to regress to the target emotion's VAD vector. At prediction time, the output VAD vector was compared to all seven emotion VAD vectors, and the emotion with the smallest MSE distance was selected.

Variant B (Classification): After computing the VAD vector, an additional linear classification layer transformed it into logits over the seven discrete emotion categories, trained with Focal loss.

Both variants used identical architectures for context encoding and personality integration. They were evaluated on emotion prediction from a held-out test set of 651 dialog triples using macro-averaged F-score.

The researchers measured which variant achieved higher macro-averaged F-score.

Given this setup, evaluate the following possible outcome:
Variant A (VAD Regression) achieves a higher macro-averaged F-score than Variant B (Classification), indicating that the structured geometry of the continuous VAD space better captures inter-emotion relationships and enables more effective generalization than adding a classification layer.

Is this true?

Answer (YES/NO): NO